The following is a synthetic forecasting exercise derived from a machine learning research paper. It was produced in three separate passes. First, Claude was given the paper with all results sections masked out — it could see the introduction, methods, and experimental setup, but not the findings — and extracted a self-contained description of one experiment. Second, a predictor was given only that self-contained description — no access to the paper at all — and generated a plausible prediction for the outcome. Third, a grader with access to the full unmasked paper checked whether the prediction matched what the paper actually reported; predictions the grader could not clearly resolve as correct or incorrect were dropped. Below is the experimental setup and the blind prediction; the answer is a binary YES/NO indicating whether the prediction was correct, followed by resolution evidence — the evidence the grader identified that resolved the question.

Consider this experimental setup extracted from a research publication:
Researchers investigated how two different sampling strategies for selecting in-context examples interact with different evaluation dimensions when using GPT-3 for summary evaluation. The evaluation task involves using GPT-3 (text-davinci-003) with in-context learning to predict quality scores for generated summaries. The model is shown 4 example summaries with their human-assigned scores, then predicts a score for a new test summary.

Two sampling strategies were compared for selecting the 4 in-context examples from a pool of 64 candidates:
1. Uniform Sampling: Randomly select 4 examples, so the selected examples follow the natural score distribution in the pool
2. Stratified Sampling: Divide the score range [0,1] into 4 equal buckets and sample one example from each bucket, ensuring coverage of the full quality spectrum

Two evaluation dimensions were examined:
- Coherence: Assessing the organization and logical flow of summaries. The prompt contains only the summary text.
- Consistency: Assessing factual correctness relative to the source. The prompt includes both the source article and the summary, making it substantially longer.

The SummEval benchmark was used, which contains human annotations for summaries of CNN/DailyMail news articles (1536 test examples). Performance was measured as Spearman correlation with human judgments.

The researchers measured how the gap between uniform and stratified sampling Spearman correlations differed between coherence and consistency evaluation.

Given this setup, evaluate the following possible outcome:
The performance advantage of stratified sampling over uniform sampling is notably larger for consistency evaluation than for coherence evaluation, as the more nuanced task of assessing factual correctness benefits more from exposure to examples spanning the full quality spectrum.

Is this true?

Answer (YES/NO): NO